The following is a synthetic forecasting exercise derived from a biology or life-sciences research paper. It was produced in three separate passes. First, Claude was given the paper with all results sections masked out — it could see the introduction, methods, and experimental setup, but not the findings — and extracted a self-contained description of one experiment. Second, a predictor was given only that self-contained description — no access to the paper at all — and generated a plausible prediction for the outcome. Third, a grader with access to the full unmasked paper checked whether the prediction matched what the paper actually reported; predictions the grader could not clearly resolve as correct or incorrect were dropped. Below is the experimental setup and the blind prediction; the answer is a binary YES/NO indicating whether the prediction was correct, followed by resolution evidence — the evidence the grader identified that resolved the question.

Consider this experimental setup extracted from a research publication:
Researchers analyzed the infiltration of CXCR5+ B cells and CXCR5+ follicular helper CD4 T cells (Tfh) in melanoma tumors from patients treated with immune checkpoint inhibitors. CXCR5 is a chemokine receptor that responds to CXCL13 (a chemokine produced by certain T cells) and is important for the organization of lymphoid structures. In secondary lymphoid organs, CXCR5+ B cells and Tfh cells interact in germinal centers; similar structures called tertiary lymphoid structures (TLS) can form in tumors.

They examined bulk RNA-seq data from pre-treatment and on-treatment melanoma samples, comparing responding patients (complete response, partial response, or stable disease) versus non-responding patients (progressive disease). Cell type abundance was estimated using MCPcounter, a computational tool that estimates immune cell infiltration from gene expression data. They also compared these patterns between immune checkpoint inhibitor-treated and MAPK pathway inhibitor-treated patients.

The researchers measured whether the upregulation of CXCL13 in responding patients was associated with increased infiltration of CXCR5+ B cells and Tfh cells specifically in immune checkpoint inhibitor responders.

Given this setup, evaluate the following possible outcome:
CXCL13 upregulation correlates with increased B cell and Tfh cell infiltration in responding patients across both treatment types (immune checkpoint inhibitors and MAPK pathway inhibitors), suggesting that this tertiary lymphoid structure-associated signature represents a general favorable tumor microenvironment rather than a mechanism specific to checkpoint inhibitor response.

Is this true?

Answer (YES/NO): NO